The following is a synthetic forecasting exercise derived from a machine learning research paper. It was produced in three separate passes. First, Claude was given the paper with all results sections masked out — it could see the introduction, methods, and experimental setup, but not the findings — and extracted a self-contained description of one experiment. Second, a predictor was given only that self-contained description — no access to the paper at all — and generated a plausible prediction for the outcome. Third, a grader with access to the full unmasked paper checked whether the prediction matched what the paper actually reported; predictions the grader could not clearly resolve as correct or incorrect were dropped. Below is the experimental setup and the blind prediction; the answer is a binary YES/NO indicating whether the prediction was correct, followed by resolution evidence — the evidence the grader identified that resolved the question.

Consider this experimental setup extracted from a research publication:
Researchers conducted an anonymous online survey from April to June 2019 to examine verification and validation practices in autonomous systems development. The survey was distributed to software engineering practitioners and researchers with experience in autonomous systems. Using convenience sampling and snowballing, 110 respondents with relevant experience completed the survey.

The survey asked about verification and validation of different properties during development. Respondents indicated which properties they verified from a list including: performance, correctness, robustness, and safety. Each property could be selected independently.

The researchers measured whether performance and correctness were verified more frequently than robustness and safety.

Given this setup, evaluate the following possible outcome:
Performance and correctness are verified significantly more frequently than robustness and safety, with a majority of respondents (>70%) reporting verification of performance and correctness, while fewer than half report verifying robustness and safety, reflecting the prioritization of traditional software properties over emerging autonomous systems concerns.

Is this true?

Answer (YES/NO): NO